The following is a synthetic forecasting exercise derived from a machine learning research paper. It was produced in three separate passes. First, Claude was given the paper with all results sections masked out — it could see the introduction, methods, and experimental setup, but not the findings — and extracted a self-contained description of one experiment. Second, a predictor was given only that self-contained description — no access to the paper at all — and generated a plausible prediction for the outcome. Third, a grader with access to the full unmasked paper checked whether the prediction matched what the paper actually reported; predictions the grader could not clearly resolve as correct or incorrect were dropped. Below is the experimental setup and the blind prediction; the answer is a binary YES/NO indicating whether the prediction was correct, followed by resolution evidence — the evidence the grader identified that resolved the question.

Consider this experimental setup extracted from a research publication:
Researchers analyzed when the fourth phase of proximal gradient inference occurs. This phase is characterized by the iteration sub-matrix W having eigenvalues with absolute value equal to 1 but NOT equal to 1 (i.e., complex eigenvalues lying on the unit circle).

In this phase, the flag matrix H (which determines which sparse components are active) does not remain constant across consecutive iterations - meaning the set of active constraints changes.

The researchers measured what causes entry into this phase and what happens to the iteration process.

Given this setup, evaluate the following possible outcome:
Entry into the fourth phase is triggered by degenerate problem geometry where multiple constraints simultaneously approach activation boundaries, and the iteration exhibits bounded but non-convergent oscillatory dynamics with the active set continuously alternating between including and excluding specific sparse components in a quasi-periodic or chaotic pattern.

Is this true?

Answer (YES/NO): NO